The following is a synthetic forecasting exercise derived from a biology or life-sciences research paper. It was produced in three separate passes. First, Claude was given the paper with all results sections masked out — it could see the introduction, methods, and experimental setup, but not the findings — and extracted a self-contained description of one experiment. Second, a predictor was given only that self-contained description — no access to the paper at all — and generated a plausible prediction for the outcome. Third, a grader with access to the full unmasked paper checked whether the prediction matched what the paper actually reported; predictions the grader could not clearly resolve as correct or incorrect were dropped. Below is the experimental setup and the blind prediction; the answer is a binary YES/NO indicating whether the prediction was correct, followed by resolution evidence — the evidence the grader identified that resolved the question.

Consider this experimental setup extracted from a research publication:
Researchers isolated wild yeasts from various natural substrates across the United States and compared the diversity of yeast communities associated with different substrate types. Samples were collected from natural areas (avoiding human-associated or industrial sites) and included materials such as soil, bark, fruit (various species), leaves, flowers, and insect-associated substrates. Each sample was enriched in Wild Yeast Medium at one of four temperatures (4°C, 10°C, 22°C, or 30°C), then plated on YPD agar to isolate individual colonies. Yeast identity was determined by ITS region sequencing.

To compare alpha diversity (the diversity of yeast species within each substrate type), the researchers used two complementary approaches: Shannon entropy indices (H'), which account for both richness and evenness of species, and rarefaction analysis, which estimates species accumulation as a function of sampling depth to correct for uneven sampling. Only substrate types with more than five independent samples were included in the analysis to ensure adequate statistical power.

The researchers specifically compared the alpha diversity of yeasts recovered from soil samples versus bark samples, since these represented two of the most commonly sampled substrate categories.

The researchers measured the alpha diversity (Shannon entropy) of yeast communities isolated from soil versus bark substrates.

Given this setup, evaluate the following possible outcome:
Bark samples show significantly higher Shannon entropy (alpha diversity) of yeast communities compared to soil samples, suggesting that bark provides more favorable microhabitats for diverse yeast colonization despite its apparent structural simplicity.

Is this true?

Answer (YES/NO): NO